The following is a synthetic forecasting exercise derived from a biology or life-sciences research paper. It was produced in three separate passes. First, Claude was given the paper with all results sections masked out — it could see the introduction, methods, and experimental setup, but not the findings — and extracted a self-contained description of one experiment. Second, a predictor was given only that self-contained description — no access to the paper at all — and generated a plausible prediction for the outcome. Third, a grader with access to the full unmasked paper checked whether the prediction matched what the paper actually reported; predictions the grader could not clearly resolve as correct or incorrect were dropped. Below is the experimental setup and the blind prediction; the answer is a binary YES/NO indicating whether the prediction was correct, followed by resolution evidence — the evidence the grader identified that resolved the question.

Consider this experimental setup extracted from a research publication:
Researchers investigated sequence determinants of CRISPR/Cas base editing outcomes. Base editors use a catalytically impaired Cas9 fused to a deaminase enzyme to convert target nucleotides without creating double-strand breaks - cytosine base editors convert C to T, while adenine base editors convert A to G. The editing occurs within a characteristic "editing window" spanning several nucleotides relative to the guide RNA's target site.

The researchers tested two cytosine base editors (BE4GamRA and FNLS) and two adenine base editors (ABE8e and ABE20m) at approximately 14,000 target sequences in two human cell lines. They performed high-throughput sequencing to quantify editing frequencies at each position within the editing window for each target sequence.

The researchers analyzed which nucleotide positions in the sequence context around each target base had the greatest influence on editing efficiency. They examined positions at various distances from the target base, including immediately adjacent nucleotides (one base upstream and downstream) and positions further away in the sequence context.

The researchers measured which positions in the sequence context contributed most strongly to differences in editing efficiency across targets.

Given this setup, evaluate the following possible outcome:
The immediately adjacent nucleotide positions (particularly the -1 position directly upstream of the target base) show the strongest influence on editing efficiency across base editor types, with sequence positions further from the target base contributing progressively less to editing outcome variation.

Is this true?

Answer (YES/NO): YES